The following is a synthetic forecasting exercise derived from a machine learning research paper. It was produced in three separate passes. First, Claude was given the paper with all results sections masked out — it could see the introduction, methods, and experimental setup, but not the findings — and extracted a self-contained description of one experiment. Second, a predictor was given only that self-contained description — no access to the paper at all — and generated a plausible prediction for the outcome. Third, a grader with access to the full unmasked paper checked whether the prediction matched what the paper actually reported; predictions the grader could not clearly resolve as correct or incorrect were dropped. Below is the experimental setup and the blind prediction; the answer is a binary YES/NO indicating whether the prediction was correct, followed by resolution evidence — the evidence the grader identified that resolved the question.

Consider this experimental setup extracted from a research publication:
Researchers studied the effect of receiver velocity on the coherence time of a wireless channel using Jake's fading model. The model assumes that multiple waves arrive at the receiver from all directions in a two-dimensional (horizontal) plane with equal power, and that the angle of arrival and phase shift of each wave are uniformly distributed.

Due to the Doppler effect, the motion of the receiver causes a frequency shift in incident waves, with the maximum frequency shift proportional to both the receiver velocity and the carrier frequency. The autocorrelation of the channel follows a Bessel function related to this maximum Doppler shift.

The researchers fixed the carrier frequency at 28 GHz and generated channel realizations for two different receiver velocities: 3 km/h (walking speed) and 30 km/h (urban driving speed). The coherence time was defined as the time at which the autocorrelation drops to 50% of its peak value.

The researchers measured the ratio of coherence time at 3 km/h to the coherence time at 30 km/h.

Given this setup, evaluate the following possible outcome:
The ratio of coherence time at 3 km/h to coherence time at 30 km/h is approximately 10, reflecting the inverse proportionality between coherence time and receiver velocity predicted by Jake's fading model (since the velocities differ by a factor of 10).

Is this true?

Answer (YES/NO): YES